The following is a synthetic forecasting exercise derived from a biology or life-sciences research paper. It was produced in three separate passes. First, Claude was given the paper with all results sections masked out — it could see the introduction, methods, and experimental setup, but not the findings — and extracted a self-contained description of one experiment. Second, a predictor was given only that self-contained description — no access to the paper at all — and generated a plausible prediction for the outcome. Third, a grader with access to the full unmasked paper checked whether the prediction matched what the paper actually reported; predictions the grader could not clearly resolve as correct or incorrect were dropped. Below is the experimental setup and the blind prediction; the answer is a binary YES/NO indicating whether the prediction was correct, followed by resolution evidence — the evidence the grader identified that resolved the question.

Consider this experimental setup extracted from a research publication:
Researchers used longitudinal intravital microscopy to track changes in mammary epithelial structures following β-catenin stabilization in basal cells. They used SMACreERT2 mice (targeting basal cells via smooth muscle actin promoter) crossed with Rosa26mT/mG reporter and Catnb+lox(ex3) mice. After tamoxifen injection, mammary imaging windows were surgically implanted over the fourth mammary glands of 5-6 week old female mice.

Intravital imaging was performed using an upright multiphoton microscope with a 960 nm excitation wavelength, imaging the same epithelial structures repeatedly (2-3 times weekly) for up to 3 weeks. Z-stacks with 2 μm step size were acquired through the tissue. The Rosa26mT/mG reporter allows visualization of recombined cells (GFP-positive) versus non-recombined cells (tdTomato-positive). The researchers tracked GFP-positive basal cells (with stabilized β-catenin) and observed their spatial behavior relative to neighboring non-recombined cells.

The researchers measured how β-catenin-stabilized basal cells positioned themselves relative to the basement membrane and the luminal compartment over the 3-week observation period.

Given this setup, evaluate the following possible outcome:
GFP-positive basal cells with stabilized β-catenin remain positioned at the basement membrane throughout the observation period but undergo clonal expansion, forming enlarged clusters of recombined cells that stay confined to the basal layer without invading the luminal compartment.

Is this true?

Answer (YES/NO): NO